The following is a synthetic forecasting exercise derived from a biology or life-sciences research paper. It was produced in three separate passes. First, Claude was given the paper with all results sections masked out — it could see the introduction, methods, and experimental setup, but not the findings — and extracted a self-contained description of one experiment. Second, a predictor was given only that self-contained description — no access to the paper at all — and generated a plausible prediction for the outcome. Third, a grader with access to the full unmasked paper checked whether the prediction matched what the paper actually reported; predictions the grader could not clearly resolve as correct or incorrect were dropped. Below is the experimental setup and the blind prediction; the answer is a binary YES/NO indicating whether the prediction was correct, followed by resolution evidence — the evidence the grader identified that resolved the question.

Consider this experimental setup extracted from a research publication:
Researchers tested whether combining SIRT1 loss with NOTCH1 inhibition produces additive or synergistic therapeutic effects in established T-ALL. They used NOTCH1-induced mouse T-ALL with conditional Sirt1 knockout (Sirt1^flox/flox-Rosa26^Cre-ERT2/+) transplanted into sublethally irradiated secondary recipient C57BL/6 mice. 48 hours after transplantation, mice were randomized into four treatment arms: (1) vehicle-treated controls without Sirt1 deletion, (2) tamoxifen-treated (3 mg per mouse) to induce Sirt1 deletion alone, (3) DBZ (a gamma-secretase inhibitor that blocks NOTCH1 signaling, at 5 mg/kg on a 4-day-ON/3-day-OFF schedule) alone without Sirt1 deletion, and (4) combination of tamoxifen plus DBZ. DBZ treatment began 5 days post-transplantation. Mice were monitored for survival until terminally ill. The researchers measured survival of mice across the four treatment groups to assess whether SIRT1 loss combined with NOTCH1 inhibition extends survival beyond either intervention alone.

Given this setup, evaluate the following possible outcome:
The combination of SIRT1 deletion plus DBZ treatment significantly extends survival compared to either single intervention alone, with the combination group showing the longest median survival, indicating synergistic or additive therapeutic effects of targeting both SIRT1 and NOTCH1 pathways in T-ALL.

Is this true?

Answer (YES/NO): YES